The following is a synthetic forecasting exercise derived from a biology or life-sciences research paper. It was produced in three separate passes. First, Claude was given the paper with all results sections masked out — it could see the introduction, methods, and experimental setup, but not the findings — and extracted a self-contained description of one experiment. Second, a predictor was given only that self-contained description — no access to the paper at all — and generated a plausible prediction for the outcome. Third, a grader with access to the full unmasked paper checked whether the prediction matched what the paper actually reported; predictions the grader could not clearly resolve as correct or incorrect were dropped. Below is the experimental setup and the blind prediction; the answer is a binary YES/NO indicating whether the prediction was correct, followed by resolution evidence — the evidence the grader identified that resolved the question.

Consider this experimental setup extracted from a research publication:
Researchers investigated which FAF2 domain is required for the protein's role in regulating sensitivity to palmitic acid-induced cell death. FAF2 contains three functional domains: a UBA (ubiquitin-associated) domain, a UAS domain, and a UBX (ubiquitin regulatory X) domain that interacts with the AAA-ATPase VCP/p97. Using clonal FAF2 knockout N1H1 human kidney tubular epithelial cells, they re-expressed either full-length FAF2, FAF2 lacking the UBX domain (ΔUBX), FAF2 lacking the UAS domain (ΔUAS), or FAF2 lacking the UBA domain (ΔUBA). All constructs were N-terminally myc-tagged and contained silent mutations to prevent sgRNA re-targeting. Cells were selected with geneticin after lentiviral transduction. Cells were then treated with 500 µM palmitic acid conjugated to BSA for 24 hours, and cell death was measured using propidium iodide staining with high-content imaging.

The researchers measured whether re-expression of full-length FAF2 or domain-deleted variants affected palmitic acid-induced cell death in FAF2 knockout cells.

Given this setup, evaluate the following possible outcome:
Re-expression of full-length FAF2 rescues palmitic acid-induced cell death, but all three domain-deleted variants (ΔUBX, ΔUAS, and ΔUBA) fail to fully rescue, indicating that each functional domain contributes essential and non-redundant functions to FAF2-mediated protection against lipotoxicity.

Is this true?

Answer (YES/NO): NO